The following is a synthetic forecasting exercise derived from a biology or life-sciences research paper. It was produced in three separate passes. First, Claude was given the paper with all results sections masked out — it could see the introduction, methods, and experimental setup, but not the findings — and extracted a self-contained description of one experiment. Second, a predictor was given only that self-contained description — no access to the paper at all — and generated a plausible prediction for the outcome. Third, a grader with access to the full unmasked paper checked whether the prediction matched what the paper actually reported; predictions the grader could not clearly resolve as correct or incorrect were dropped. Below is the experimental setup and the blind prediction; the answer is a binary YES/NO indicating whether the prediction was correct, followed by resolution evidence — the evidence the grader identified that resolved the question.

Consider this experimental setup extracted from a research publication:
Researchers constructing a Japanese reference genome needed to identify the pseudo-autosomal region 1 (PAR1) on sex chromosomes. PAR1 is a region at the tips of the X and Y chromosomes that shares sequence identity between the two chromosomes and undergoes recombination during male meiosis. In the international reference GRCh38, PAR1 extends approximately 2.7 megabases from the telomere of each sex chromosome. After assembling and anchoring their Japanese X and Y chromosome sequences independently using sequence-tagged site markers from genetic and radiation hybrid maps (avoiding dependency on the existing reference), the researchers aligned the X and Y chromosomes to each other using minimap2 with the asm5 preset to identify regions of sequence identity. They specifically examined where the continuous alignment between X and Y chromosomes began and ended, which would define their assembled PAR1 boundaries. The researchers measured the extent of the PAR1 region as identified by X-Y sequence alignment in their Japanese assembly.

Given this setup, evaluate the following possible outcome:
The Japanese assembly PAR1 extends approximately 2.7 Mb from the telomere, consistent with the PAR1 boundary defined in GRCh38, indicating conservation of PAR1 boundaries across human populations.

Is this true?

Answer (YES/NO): NO